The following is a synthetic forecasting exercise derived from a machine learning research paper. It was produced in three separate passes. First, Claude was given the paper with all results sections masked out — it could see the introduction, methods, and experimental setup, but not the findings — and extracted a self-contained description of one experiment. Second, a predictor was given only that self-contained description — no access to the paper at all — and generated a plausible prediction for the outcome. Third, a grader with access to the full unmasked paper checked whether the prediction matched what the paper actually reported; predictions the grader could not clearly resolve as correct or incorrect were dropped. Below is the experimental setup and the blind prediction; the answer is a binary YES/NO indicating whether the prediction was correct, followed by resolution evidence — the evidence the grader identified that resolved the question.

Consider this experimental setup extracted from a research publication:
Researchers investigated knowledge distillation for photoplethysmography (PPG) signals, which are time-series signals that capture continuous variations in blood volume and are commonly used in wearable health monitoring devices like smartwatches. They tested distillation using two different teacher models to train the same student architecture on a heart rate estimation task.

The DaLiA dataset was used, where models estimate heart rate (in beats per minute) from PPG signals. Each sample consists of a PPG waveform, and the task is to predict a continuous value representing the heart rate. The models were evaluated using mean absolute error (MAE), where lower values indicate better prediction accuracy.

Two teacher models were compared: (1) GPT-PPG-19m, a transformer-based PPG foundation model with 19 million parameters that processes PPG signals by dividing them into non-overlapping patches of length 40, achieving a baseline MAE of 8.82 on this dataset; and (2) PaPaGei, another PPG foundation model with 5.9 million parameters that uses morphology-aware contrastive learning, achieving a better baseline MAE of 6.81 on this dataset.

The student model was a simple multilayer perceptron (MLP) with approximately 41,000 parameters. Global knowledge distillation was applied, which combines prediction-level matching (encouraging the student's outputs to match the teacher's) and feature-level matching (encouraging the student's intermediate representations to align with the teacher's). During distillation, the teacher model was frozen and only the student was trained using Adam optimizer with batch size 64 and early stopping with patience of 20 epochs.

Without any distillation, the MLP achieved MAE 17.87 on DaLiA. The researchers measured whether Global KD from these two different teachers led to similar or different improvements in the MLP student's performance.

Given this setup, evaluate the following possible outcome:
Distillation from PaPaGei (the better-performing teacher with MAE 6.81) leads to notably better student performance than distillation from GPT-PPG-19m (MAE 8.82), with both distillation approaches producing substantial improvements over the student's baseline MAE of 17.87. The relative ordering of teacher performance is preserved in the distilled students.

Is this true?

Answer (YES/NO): NO